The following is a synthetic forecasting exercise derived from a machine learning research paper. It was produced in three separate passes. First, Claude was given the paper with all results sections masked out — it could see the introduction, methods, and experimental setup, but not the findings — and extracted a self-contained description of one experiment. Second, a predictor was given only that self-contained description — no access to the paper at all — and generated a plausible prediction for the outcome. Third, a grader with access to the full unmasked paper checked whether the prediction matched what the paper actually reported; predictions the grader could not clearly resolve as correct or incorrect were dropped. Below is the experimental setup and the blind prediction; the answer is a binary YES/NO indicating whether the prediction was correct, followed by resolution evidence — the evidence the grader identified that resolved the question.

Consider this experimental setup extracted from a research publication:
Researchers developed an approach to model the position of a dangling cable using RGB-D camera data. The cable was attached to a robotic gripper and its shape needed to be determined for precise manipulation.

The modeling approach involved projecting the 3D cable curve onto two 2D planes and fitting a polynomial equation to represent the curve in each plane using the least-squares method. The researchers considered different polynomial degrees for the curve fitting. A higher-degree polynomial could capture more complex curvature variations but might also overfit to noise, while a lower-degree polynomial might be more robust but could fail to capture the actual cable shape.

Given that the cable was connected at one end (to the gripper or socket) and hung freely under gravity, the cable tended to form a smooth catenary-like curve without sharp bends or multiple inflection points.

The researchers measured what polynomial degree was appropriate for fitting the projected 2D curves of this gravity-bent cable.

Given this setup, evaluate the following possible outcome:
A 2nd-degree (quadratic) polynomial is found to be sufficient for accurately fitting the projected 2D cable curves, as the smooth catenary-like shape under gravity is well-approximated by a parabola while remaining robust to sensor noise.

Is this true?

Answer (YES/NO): YES